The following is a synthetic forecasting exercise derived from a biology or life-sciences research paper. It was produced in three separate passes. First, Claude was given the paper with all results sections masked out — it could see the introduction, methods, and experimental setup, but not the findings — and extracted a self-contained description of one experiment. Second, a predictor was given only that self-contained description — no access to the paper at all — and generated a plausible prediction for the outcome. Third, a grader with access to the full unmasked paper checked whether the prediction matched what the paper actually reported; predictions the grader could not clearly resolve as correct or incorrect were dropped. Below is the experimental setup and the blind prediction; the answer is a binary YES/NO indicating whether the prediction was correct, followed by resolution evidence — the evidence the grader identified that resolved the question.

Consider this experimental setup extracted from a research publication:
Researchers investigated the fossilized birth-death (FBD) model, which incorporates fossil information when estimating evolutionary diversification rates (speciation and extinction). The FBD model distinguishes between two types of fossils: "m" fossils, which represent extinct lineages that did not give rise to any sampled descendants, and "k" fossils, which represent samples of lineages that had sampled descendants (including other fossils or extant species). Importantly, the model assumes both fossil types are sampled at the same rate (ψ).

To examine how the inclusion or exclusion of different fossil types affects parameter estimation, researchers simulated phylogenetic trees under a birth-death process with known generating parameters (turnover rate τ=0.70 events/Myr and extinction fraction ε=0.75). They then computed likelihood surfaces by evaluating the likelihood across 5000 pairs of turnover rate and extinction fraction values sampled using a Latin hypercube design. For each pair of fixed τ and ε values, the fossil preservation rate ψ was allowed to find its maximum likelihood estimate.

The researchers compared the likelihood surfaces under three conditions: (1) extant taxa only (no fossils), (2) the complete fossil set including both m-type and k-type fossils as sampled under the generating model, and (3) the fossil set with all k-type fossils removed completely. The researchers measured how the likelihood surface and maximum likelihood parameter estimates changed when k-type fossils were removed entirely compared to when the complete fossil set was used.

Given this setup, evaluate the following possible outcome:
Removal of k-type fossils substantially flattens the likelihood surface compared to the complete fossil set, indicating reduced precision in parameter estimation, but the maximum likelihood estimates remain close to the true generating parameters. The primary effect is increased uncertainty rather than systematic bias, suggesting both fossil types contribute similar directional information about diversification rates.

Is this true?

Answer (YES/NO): NO